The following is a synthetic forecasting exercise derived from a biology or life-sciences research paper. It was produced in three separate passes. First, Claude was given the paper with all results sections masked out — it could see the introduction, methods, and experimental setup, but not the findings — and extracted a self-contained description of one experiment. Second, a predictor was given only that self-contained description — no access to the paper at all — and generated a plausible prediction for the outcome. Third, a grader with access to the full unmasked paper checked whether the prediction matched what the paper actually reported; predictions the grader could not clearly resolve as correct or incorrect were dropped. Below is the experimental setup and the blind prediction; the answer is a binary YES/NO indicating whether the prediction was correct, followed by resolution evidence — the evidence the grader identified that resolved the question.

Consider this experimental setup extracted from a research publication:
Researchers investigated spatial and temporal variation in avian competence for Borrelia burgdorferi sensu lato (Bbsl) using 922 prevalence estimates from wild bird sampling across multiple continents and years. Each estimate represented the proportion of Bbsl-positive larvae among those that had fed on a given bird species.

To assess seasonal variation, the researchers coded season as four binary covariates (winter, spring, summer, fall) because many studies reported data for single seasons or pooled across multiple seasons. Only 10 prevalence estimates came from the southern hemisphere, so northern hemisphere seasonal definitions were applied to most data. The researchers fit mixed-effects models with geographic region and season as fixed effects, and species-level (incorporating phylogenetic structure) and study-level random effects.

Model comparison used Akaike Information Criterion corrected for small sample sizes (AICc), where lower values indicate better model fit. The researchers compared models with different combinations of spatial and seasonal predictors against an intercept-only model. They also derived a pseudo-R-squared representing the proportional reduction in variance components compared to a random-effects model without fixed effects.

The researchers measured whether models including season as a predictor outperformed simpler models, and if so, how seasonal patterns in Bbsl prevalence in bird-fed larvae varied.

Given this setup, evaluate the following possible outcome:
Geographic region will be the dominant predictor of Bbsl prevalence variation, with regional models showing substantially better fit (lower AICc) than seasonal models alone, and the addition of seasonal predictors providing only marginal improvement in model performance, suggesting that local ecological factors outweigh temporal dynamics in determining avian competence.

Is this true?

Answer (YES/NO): NO